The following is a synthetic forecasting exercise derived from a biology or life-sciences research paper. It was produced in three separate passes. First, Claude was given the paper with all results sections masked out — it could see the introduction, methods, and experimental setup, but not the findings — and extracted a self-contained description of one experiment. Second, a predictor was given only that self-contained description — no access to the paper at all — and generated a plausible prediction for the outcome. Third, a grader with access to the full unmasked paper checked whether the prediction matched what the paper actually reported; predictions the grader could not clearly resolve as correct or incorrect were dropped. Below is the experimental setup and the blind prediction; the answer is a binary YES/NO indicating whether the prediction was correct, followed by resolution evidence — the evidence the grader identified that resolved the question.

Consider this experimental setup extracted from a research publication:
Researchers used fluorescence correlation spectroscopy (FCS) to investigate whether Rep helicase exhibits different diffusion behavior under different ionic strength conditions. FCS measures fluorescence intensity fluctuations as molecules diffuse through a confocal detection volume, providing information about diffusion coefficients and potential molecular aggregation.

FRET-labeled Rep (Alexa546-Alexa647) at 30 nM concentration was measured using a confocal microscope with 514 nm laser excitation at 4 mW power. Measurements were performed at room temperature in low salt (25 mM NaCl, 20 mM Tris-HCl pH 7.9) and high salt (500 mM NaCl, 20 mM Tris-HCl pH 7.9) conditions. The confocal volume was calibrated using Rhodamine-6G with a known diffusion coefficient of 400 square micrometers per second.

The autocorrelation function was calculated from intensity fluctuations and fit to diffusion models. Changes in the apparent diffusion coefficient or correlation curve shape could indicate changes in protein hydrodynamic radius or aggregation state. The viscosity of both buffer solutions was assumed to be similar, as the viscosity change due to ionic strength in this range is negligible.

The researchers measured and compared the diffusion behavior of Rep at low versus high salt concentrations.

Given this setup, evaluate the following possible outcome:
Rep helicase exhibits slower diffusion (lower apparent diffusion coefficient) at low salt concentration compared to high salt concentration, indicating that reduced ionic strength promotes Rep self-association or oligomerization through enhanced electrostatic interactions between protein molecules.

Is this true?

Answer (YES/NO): NO